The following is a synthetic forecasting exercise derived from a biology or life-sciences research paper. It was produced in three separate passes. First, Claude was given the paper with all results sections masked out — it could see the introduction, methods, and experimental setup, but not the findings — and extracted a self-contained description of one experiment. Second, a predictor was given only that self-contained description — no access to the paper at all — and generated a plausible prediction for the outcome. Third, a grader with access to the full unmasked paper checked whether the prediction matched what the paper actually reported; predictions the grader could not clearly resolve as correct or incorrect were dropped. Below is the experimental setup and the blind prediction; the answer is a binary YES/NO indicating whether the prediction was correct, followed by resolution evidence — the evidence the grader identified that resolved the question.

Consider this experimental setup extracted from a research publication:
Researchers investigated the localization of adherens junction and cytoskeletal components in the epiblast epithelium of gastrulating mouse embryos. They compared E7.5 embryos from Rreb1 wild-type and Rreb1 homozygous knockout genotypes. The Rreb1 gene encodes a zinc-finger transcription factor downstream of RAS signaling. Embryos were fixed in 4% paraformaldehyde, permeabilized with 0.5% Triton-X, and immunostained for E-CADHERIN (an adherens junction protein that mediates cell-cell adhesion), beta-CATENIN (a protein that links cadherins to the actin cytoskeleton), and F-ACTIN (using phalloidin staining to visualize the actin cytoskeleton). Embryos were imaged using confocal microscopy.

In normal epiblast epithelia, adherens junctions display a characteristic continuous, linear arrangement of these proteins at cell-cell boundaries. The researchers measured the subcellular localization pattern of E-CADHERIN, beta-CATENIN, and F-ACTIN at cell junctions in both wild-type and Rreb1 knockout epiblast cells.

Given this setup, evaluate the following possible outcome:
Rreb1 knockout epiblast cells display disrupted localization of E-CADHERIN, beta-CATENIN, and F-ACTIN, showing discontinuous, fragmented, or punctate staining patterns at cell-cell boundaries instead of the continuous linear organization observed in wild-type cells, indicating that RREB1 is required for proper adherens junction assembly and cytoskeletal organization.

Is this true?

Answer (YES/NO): YES